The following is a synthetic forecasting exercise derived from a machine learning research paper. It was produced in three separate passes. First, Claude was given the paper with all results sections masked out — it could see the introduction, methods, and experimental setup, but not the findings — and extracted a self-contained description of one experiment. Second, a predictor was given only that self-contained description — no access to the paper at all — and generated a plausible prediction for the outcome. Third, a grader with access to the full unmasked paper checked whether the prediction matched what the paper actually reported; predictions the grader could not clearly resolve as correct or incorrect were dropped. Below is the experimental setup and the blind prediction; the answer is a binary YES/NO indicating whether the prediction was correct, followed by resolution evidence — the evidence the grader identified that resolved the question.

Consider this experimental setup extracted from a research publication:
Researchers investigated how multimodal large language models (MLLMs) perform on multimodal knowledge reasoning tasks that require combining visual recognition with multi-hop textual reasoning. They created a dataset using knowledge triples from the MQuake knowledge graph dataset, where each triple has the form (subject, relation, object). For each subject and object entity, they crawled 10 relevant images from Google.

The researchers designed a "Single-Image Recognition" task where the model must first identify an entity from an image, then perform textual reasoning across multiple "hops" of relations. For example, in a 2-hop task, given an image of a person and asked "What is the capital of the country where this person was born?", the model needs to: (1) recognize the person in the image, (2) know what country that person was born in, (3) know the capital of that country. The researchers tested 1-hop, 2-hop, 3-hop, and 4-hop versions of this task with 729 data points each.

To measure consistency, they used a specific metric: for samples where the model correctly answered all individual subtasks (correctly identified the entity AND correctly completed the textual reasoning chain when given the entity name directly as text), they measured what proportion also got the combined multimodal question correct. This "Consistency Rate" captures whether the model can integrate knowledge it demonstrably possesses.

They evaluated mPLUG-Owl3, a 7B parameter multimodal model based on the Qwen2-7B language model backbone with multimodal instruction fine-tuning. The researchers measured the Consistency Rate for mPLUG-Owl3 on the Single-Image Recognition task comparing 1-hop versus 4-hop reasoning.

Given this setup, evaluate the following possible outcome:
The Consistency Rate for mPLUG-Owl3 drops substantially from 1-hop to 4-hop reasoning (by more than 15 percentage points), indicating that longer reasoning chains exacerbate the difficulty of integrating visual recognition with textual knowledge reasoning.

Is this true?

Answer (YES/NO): YES